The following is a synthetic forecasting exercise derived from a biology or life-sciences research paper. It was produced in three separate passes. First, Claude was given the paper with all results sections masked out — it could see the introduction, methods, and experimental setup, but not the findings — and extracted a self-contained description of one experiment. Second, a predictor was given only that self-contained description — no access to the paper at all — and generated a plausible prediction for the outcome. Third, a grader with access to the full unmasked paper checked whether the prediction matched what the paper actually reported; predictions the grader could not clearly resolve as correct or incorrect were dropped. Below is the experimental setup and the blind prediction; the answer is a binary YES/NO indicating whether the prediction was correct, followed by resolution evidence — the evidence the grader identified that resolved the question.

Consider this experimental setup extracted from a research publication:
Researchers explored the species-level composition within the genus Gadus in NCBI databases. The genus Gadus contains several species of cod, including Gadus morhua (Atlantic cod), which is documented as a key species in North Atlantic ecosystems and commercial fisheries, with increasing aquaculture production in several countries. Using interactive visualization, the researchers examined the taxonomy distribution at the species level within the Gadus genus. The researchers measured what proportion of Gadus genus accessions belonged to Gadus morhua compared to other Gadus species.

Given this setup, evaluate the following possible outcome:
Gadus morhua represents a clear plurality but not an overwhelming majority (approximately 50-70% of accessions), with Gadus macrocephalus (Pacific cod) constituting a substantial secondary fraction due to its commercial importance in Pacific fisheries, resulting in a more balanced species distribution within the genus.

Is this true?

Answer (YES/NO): NO